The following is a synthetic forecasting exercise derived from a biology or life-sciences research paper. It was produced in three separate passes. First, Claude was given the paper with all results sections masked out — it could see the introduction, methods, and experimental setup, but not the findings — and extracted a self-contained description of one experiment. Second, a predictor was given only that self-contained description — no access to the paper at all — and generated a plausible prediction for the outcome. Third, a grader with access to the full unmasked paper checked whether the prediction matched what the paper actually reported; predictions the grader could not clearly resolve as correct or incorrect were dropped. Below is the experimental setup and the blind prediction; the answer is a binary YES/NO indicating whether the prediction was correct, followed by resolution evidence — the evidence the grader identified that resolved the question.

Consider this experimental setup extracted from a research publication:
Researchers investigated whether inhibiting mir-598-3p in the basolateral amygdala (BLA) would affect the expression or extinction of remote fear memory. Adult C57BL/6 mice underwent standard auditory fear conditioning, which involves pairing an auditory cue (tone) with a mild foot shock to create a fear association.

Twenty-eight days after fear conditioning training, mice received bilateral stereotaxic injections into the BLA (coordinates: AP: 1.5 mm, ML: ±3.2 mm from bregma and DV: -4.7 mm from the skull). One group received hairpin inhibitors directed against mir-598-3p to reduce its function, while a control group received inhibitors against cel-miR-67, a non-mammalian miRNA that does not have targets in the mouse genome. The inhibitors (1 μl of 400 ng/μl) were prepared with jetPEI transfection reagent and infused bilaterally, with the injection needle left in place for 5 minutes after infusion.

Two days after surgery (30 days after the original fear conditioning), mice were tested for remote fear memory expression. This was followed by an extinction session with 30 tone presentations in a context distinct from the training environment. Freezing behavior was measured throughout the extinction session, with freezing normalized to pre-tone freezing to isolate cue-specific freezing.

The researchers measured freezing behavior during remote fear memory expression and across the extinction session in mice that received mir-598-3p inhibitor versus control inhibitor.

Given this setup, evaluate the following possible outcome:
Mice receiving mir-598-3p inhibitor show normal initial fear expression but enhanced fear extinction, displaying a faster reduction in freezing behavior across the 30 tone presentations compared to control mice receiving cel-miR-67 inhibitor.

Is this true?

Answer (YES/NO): NO